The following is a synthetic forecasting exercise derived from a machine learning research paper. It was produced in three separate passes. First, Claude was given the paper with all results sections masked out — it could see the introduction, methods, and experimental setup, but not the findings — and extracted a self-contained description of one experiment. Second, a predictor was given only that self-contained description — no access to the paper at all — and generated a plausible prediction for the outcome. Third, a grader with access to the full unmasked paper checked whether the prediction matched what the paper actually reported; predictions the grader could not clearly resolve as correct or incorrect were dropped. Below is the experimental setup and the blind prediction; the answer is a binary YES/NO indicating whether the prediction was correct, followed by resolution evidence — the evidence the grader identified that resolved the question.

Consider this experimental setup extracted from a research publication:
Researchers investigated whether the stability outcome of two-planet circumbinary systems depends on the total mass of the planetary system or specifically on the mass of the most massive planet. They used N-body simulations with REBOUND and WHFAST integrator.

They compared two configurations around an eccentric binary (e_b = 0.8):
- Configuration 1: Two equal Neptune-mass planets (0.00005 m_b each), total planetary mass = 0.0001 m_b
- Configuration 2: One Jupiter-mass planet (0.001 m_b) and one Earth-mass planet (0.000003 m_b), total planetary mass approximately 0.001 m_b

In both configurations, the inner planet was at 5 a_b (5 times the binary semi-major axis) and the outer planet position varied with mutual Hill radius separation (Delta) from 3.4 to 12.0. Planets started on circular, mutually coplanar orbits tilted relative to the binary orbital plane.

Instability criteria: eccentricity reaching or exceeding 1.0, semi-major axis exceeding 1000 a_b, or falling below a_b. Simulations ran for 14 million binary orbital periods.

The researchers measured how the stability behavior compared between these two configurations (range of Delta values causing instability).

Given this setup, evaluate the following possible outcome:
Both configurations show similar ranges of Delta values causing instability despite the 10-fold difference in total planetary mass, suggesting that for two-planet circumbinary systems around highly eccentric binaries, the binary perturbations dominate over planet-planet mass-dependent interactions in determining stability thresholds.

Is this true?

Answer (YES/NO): NO